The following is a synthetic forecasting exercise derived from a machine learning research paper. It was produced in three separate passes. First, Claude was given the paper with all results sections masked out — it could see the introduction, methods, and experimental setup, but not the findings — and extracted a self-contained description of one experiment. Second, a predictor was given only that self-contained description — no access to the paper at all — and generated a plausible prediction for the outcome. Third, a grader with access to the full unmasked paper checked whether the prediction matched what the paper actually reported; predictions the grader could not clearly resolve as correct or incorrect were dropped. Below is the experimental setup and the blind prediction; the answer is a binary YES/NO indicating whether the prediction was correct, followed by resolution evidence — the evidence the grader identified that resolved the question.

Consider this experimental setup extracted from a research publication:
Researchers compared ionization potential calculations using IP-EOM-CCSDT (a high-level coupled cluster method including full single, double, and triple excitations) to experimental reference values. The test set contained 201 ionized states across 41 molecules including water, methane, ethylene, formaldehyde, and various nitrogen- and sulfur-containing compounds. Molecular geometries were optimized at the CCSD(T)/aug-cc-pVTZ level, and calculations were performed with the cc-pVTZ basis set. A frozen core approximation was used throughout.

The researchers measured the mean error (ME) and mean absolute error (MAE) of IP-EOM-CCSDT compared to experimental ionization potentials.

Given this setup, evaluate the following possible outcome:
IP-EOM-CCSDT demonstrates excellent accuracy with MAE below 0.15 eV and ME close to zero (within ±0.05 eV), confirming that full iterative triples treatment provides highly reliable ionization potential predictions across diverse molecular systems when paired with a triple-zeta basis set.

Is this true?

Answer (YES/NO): NO